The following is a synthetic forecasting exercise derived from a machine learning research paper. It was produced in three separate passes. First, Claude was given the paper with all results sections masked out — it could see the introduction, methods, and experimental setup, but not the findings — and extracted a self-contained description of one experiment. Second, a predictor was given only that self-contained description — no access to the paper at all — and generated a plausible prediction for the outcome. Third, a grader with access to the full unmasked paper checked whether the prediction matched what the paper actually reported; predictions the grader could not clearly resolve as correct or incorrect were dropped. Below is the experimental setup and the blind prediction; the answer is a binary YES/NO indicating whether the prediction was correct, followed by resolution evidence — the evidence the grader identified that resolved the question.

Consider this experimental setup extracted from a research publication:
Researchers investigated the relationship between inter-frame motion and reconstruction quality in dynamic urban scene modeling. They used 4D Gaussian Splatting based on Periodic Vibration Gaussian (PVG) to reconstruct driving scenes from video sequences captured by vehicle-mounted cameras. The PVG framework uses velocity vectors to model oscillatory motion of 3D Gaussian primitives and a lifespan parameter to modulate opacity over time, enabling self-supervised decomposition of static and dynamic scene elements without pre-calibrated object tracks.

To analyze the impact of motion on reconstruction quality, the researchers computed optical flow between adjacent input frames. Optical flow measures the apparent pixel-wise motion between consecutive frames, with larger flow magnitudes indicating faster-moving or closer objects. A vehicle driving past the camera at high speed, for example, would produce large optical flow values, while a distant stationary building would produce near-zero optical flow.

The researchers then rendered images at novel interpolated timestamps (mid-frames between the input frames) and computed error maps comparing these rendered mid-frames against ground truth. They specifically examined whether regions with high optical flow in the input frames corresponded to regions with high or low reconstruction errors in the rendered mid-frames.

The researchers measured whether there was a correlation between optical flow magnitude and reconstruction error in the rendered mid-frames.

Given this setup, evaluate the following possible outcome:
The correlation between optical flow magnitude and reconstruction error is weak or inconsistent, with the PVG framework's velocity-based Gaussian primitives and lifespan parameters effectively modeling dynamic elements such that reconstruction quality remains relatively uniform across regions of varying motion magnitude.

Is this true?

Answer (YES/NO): NO